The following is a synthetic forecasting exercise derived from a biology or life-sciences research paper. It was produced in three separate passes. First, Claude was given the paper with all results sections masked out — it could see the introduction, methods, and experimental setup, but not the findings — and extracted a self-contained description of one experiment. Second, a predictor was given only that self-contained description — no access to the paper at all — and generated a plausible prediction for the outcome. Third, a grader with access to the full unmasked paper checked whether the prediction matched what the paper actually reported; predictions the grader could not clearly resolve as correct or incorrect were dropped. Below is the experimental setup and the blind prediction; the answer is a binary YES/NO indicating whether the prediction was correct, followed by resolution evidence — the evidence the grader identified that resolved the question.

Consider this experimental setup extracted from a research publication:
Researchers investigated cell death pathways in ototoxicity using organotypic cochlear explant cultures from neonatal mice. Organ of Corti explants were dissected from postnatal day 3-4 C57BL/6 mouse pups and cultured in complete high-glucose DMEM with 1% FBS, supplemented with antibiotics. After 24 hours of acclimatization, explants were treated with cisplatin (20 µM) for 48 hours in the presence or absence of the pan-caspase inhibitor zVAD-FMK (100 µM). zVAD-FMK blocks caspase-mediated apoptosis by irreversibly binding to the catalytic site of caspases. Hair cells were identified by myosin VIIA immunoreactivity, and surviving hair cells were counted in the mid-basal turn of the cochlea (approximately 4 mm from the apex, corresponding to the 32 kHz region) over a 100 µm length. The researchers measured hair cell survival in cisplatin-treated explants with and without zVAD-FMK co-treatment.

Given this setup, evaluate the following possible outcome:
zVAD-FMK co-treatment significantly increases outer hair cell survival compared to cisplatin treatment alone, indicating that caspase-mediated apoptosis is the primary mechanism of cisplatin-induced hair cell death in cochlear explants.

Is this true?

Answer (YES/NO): YES